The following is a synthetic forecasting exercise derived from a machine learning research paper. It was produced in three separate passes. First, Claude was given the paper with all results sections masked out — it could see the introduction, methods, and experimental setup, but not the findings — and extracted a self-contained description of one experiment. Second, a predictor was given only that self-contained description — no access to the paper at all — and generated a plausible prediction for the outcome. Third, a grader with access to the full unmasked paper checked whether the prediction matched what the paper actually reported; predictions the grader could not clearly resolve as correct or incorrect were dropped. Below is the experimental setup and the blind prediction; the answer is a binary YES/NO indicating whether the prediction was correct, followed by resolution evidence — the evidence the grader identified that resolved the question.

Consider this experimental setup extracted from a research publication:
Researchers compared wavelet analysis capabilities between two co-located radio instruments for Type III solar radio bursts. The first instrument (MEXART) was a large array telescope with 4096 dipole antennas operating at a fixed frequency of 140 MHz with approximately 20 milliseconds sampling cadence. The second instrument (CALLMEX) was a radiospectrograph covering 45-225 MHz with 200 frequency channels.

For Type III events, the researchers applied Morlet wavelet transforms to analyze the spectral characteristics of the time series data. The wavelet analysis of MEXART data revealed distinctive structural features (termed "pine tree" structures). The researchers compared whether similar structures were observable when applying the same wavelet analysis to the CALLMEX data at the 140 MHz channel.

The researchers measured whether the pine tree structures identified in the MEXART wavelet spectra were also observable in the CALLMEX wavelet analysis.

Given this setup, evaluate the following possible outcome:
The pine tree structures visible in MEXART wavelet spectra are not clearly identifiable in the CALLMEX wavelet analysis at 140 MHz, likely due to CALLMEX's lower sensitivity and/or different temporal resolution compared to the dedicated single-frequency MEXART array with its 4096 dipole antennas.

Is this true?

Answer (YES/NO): YES